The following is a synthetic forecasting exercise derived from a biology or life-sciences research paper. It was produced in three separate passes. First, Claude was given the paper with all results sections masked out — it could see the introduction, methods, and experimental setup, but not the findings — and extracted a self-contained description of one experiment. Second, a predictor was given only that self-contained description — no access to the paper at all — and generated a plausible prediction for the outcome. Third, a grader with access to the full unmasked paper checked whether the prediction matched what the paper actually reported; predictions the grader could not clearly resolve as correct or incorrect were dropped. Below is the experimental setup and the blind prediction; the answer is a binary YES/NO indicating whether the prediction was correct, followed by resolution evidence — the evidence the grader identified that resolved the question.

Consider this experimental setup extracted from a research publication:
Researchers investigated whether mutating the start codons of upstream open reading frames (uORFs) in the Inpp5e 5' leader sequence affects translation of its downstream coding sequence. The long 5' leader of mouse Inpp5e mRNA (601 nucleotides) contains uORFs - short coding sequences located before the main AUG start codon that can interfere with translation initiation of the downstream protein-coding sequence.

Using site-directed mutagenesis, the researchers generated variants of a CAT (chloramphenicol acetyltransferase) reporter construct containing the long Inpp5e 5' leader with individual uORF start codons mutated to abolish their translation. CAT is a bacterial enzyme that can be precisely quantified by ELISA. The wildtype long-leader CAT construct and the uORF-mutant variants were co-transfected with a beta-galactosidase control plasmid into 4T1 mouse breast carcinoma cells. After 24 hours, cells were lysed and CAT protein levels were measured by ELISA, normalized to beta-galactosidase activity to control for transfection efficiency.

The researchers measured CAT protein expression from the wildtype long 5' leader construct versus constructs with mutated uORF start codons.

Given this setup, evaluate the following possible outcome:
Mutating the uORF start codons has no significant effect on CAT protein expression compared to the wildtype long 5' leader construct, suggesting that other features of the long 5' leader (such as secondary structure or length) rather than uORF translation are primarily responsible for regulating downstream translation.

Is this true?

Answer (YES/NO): NO